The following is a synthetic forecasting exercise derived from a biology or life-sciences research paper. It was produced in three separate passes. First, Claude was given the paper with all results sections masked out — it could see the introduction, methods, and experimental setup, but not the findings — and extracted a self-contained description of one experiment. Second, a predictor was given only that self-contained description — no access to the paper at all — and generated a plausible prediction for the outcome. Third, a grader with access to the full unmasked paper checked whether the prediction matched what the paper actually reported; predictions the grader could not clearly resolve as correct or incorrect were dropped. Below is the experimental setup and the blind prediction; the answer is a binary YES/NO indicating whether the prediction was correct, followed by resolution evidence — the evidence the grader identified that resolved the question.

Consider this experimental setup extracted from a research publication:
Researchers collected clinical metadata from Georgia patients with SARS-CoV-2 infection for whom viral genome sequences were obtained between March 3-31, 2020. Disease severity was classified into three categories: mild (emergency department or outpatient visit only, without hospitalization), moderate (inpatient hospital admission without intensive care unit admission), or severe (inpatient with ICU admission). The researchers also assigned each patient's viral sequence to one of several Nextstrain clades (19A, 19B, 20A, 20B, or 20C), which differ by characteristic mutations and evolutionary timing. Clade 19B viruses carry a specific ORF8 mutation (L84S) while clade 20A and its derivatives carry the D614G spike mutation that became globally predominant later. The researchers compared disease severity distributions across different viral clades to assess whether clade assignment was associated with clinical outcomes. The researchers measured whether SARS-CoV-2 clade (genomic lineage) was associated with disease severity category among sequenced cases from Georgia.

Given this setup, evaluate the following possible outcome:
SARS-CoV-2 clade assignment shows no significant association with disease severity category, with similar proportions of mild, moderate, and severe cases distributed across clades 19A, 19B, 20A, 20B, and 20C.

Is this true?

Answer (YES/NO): YES